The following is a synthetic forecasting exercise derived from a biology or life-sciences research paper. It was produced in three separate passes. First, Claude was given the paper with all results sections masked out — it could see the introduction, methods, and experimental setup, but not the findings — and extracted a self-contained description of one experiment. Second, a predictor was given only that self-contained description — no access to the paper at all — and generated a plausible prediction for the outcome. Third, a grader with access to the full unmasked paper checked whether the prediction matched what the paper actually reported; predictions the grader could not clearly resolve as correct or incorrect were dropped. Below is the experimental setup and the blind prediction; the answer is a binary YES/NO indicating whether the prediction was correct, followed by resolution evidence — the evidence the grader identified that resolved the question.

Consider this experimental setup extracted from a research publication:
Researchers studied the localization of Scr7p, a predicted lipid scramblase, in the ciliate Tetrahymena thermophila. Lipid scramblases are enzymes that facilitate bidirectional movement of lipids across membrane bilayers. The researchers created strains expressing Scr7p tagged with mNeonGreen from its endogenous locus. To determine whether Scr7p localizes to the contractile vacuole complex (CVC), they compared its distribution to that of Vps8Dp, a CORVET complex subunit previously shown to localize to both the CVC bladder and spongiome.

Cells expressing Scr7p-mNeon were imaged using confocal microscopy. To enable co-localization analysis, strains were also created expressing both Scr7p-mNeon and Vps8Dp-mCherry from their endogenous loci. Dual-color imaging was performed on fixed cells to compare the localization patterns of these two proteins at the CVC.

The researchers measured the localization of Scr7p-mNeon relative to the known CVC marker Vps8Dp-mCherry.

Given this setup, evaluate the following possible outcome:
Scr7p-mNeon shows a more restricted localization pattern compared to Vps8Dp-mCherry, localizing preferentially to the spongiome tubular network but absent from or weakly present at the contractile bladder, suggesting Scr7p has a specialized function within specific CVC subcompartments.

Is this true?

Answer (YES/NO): NO